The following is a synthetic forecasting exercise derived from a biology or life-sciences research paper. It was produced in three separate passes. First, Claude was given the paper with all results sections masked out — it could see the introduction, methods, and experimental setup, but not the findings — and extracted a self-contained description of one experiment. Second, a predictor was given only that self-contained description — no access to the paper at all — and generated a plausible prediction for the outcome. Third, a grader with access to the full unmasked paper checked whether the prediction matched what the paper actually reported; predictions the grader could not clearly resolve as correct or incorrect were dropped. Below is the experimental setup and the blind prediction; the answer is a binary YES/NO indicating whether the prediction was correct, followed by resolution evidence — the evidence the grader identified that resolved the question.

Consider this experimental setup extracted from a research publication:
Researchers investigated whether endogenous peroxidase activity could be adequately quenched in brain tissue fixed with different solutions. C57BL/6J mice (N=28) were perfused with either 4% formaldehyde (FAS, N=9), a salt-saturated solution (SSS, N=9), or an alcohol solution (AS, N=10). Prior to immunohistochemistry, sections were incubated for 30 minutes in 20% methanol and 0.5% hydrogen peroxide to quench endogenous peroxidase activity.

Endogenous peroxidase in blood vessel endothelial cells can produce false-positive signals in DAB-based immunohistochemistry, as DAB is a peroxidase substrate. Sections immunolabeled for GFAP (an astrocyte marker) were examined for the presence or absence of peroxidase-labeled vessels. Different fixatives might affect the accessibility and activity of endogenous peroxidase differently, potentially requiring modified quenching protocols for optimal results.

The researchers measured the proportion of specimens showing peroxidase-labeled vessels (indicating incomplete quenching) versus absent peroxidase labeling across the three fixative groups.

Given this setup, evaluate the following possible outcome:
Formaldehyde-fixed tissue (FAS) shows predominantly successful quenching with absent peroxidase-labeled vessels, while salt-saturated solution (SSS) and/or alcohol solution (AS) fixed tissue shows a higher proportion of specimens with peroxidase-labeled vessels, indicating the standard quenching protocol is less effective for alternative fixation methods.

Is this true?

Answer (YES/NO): NO